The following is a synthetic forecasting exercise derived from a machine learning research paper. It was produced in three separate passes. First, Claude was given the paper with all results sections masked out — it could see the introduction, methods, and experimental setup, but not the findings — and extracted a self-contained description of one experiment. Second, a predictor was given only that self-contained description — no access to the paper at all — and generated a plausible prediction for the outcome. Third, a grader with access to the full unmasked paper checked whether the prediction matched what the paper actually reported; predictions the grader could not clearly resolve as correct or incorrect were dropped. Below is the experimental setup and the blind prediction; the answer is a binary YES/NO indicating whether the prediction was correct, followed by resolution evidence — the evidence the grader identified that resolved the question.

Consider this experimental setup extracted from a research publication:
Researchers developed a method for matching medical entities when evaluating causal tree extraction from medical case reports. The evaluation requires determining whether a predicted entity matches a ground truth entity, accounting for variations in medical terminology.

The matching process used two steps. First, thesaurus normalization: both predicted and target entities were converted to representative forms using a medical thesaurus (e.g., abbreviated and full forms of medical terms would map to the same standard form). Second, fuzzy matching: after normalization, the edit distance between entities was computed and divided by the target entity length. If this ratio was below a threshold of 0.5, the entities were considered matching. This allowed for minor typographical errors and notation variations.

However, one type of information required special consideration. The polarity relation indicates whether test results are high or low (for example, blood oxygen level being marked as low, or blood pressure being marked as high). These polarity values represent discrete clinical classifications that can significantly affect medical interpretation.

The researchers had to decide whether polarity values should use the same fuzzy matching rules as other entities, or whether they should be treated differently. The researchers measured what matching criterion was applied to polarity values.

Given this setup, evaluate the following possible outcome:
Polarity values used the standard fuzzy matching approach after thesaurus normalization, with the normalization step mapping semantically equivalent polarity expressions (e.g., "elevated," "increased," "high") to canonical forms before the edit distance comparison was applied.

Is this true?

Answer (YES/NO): NO